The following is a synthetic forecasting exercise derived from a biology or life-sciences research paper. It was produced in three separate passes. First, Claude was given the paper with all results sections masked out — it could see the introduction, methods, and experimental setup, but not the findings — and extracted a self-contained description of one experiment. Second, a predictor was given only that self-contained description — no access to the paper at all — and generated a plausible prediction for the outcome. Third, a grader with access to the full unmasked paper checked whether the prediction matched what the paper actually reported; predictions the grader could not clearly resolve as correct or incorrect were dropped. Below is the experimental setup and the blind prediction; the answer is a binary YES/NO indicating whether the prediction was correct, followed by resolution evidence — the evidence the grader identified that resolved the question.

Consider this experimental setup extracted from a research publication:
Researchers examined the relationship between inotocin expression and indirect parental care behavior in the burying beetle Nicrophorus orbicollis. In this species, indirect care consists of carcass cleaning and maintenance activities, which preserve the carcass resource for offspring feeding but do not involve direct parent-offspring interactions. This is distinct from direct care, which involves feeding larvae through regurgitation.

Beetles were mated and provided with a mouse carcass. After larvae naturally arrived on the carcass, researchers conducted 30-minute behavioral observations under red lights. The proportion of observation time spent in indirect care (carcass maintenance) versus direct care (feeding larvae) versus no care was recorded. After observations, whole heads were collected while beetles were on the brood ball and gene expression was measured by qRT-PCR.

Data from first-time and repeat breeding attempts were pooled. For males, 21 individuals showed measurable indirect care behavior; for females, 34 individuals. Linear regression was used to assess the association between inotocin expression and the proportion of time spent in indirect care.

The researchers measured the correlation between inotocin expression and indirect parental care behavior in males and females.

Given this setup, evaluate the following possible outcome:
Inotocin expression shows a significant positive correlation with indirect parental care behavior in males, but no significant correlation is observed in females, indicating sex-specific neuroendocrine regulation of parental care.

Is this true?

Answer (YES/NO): NO